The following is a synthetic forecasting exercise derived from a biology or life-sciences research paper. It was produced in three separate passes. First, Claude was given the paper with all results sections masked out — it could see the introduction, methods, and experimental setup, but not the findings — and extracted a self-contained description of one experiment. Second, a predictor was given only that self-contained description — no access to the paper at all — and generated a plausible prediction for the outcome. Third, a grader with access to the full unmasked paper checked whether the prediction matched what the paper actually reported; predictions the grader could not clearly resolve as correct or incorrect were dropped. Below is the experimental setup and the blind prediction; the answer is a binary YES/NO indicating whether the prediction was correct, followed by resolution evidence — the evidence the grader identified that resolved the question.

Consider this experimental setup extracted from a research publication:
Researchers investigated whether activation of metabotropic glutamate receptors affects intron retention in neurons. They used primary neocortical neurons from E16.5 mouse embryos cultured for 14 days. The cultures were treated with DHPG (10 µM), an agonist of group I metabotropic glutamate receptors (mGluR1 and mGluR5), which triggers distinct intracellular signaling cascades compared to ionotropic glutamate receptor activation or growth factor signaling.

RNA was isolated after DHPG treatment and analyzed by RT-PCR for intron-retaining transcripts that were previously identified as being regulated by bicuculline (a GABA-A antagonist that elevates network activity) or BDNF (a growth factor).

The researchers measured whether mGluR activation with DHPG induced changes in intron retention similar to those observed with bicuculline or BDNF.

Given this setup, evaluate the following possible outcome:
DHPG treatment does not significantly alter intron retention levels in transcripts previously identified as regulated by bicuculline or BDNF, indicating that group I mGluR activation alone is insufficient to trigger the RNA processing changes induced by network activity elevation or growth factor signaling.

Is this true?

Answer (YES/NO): YES